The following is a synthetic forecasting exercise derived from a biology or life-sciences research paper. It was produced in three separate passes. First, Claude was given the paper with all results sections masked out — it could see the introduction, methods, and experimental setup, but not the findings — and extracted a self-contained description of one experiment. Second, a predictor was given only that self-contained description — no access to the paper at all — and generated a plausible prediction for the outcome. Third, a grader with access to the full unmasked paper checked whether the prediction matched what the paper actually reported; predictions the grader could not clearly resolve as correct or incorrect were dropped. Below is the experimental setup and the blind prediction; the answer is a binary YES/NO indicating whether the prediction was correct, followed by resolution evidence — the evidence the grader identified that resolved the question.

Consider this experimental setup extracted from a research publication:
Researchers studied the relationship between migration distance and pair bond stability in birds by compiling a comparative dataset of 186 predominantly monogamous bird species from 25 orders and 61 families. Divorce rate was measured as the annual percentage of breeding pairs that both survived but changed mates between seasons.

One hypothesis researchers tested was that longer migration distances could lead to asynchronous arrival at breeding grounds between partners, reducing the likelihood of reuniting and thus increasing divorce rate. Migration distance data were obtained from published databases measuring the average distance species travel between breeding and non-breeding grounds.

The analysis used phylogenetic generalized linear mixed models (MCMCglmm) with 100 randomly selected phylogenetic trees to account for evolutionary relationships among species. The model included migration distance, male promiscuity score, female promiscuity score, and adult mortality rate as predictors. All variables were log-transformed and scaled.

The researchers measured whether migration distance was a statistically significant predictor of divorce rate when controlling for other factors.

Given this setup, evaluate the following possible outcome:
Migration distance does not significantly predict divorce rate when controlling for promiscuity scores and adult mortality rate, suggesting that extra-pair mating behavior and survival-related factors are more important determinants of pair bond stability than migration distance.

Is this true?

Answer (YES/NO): NO